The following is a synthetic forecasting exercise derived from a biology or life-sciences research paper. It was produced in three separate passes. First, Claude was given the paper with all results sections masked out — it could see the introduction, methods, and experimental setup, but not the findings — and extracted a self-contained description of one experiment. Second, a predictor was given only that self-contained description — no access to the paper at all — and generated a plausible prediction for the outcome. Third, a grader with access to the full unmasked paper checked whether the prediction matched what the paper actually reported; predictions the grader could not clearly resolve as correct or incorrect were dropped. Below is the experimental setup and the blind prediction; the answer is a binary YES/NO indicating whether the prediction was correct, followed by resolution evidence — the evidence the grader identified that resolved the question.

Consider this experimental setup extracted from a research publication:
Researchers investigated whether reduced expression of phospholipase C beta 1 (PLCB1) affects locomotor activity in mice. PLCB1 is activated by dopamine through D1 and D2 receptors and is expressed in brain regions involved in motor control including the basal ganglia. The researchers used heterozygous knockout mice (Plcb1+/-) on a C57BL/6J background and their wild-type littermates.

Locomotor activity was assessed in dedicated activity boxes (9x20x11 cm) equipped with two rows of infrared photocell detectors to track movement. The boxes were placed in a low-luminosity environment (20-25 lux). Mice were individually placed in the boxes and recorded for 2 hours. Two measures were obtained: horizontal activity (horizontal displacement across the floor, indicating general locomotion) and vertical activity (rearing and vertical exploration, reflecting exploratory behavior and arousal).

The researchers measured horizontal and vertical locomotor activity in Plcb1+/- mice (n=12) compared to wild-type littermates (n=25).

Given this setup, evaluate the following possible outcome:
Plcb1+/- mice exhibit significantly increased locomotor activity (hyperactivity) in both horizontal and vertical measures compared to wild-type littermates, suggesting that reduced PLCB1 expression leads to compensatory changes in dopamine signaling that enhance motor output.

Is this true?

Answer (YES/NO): NO